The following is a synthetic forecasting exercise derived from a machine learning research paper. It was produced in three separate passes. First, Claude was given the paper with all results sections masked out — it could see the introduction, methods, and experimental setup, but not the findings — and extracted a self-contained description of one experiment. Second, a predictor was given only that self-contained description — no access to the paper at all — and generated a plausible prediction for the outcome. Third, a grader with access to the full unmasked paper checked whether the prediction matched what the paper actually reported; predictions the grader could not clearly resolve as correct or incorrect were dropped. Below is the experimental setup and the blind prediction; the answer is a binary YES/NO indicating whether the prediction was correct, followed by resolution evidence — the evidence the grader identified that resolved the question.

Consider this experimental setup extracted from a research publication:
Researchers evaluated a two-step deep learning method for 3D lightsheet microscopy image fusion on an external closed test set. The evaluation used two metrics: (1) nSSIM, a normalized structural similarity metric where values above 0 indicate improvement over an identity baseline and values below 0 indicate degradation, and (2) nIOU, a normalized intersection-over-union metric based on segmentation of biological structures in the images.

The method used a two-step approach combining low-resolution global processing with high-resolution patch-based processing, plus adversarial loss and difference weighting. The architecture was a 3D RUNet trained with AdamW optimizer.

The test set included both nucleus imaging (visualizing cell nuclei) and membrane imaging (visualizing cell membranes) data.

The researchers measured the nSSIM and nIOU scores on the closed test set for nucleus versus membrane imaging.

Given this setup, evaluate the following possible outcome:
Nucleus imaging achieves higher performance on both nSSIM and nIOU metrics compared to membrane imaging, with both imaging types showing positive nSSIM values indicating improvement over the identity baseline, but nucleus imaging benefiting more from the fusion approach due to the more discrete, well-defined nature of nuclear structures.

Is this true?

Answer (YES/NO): NO